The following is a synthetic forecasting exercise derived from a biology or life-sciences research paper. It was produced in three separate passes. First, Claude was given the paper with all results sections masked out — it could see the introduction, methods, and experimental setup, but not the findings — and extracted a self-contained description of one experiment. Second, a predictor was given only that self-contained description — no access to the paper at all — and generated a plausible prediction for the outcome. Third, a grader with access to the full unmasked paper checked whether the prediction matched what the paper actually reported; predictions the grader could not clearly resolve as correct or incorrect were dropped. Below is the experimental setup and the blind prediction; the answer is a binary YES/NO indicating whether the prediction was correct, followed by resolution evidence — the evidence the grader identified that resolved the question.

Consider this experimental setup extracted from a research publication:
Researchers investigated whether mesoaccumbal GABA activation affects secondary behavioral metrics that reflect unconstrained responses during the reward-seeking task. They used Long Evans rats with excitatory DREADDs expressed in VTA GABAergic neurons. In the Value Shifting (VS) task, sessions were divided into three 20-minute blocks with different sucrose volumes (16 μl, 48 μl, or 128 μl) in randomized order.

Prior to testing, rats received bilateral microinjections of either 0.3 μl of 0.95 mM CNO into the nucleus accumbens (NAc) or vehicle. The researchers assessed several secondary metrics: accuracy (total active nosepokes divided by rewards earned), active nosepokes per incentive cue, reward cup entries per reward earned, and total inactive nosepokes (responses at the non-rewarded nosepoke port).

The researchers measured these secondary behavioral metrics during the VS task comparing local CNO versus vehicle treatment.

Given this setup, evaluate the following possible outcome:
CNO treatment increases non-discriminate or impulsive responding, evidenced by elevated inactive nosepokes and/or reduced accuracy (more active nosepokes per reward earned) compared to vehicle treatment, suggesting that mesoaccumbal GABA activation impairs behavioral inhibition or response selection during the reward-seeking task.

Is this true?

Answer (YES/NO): NO